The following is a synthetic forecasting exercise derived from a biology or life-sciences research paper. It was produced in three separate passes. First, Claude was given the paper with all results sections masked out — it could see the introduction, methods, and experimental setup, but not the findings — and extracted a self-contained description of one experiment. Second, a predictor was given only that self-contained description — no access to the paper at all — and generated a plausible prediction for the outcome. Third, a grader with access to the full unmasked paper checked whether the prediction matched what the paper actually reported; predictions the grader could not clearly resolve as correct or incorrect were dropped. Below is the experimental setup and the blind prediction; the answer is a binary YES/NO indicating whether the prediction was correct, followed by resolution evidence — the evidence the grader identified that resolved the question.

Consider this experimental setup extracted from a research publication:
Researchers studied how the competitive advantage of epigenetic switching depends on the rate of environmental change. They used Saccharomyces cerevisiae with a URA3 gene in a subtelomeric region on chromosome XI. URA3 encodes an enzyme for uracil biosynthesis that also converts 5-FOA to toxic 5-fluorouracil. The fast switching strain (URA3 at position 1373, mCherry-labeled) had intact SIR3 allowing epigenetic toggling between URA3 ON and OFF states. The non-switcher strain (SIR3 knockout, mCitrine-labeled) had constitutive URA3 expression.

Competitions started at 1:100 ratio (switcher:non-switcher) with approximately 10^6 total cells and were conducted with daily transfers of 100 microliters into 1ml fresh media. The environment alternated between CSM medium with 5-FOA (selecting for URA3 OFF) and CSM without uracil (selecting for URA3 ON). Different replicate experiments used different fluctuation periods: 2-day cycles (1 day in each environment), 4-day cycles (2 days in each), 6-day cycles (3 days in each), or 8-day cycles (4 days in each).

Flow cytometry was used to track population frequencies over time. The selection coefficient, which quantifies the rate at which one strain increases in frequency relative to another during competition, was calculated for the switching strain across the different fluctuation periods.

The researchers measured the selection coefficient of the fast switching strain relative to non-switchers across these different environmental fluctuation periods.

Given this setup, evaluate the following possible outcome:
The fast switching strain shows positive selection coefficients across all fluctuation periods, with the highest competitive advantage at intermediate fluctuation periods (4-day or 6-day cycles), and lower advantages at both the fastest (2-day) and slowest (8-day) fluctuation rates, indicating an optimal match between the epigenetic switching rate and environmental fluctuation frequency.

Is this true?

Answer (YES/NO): NO